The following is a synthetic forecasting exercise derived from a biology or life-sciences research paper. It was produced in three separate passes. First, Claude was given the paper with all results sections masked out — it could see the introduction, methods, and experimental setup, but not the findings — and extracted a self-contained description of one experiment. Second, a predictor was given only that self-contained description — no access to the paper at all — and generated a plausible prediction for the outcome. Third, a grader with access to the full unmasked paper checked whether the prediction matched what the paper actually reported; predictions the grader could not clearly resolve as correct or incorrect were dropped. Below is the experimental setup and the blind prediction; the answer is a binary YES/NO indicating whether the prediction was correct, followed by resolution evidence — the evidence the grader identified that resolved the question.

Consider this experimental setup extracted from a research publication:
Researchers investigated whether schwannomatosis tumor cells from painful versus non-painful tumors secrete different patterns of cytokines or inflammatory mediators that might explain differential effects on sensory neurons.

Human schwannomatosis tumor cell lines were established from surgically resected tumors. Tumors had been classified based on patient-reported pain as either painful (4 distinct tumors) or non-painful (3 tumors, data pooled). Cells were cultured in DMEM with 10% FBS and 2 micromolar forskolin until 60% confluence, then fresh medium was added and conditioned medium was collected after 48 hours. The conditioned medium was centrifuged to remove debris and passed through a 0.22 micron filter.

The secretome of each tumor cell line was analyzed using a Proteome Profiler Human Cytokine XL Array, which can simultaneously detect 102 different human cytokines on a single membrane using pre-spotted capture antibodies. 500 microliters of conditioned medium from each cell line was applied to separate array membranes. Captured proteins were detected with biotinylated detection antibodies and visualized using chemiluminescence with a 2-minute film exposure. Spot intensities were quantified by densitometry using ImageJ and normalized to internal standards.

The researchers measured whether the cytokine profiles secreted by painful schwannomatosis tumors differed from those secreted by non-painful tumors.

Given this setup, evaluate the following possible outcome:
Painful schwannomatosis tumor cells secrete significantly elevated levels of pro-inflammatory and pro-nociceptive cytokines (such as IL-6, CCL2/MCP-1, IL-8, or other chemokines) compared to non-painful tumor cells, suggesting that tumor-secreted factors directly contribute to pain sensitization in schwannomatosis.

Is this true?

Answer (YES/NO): NO